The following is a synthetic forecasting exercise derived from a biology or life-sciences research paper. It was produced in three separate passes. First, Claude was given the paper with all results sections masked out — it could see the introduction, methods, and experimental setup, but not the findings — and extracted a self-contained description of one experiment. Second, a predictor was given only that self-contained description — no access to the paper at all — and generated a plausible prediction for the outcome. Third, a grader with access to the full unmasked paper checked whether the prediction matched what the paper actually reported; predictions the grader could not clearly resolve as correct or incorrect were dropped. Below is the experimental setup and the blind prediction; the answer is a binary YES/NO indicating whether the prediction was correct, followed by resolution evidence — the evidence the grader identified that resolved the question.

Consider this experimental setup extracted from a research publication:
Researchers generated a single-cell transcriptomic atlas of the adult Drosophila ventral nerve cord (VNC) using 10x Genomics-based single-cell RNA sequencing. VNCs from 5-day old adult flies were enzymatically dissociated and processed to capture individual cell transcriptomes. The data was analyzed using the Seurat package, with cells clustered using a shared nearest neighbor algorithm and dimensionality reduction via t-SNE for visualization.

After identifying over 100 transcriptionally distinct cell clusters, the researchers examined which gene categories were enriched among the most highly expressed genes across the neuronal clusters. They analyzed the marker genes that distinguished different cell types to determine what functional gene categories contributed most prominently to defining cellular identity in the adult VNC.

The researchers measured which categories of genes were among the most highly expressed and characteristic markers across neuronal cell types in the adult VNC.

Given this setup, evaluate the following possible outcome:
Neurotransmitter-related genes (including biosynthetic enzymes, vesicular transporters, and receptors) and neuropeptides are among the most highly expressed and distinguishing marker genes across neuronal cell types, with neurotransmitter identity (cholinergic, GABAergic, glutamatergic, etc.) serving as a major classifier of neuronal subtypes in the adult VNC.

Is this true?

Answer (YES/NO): NO